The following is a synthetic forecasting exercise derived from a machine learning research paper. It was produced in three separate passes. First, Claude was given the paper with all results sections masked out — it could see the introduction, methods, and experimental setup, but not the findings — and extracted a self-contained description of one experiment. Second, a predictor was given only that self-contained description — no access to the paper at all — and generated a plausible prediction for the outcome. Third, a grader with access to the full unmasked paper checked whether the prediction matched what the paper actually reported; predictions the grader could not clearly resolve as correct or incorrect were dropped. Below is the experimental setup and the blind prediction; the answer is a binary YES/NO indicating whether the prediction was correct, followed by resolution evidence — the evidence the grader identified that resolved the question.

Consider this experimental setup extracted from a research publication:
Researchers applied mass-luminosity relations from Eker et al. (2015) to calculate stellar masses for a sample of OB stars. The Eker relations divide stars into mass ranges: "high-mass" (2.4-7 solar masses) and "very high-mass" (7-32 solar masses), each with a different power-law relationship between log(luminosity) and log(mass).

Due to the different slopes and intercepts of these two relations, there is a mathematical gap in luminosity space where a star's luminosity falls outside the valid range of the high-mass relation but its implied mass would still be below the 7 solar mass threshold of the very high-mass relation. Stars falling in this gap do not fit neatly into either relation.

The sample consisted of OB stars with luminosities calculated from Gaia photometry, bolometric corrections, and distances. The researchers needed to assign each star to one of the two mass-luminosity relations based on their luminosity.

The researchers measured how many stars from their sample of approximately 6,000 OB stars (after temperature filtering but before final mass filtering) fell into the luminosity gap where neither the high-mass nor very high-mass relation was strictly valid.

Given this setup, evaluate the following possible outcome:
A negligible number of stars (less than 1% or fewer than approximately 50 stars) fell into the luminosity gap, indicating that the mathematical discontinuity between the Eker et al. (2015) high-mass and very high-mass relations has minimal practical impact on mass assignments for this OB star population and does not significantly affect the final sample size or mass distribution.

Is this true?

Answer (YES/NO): NO